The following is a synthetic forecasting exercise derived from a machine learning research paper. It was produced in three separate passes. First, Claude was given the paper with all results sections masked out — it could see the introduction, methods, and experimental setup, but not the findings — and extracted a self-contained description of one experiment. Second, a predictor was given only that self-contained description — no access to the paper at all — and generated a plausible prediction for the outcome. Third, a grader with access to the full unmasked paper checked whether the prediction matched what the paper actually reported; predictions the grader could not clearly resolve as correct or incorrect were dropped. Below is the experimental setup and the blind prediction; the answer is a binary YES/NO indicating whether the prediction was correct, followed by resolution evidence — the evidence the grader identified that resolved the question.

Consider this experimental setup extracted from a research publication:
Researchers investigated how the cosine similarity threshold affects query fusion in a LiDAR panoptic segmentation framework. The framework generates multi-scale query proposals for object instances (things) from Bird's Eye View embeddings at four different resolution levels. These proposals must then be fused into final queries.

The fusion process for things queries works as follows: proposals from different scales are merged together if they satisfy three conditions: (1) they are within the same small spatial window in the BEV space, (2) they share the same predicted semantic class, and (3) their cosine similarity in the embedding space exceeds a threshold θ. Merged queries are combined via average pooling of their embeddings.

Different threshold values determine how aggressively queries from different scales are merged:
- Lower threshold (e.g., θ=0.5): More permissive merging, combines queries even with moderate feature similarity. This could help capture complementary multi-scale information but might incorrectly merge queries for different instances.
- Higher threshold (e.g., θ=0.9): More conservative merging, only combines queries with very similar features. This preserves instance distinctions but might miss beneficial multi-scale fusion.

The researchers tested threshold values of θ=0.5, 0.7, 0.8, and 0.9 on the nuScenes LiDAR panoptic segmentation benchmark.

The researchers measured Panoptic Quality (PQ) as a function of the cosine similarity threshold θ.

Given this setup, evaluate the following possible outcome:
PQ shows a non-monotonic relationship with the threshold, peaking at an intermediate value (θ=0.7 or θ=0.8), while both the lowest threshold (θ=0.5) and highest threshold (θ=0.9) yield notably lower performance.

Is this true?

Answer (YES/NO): NO